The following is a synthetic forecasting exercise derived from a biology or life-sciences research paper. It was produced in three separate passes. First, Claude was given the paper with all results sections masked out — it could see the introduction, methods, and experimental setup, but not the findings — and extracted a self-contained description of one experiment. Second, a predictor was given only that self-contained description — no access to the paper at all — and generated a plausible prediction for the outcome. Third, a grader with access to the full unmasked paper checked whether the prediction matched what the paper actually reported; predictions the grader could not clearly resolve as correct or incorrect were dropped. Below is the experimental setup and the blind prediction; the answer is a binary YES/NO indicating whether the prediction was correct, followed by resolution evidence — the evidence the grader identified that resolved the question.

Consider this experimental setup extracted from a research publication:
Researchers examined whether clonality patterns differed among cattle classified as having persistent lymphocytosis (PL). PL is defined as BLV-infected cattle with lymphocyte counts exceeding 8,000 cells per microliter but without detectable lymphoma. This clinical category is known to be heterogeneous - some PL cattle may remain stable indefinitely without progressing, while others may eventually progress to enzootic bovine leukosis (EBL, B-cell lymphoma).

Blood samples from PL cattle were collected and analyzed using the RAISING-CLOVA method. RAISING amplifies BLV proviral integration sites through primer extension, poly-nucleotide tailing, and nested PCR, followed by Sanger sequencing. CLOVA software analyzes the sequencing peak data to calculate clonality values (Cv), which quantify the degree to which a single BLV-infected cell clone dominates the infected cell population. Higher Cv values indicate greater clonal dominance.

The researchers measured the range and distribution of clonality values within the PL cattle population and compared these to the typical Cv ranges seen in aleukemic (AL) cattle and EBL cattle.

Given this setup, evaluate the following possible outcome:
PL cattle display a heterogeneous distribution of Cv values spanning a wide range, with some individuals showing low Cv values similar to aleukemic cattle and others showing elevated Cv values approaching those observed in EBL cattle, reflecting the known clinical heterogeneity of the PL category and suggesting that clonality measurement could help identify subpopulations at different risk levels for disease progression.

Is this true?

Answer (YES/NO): NO